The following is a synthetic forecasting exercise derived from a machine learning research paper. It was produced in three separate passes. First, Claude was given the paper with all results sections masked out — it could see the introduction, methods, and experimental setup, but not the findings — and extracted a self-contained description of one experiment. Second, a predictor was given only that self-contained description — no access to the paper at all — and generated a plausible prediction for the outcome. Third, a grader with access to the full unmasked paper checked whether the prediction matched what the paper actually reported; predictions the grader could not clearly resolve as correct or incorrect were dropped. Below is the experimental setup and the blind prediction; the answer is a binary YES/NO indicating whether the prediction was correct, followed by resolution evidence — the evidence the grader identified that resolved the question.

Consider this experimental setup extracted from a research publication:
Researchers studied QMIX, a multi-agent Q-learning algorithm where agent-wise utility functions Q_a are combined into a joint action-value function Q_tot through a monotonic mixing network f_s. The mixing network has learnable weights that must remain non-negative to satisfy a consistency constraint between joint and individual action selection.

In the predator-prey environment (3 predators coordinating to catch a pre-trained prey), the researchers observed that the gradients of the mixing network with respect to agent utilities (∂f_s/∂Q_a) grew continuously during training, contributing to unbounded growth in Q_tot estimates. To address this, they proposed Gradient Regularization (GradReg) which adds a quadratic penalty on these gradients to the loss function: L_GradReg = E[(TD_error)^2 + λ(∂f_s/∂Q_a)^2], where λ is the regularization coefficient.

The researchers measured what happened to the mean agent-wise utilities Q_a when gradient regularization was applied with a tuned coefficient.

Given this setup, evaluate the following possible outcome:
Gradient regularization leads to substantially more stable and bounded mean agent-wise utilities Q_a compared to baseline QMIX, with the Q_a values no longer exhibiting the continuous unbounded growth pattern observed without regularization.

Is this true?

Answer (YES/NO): NO